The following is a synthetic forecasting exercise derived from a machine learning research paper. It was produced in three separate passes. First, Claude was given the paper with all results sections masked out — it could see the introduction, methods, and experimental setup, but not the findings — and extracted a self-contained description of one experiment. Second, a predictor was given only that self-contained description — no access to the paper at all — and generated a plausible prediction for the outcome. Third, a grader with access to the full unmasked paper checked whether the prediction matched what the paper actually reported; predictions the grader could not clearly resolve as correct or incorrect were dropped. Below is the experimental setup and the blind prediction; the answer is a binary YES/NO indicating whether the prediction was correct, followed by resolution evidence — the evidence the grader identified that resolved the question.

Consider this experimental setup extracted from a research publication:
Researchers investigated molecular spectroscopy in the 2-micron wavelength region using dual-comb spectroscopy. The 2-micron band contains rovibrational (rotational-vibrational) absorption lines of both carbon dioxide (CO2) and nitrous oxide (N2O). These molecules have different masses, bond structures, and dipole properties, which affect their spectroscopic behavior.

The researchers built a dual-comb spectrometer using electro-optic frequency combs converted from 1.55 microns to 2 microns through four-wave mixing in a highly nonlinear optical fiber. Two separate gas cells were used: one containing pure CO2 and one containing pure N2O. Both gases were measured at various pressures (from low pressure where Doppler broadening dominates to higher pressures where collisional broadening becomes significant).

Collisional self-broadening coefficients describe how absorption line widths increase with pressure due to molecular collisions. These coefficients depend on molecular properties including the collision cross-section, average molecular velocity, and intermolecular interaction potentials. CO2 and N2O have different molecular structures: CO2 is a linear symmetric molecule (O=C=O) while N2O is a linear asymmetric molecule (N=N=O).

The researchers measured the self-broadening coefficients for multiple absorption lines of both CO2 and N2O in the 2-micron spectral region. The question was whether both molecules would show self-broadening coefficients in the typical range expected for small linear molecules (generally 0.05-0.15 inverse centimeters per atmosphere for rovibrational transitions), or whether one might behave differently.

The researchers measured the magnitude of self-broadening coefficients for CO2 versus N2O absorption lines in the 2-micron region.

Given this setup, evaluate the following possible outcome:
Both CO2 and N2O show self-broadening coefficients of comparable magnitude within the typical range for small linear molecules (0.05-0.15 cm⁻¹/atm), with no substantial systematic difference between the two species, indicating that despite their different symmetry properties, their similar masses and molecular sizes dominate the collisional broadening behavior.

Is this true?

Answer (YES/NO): YES